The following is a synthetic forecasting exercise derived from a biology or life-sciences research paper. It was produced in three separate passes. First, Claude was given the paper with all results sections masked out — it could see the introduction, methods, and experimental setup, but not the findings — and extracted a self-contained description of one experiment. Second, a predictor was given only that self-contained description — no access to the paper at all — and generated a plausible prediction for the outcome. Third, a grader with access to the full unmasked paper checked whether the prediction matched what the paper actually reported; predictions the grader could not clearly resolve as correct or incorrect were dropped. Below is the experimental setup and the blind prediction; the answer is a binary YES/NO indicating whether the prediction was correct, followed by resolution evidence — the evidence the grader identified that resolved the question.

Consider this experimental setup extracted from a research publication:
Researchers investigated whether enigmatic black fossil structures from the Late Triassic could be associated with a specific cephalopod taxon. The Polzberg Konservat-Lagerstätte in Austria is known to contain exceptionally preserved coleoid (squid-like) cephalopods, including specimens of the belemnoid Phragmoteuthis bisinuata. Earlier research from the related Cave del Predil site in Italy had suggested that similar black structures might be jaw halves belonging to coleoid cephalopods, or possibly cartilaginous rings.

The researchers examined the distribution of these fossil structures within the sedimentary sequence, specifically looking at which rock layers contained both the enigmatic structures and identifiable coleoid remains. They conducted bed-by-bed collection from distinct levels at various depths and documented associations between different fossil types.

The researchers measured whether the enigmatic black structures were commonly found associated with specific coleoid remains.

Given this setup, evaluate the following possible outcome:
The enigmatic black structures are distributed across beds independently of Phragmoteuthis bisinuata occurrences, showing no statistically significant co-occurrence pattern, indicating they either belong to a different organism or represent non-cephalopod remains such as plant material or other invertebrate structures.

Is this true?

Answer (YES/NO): NO